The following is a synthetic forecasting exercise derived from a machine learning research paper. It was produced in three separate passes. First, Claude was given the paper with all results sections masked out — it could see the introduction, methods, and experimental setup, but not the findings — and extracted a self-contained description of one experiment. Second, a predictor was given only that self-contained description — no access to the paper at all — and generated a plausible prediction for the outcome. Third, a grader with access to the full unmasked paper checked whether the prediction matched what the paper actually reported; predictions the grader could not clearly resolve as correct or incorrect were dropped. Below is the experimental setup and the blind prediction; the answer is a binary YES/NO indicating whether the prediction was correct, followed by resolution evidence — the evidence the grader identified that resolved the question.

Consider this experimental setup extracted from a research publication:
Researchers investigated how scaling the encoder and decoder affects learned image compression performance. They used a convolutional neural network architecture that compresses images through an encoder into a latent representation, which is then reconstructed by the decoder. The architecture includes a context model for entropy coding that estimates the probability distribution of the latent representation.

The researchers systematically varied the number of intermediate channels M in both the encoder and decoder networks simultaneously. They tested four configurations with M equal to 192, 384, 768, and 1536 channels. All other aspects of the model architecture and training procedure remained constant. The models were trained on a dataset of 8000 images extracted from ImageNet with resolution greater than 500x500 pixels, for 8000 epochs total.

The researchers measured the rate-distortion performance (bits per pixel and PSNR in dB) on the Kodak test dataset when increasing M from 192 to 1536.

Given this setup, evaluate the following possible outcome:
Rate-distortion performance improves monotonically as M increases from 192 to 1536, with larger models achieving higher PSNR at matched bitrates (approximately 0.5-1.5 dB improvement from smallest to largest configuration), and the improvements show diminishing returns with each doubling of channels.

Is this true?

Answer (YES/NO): NO